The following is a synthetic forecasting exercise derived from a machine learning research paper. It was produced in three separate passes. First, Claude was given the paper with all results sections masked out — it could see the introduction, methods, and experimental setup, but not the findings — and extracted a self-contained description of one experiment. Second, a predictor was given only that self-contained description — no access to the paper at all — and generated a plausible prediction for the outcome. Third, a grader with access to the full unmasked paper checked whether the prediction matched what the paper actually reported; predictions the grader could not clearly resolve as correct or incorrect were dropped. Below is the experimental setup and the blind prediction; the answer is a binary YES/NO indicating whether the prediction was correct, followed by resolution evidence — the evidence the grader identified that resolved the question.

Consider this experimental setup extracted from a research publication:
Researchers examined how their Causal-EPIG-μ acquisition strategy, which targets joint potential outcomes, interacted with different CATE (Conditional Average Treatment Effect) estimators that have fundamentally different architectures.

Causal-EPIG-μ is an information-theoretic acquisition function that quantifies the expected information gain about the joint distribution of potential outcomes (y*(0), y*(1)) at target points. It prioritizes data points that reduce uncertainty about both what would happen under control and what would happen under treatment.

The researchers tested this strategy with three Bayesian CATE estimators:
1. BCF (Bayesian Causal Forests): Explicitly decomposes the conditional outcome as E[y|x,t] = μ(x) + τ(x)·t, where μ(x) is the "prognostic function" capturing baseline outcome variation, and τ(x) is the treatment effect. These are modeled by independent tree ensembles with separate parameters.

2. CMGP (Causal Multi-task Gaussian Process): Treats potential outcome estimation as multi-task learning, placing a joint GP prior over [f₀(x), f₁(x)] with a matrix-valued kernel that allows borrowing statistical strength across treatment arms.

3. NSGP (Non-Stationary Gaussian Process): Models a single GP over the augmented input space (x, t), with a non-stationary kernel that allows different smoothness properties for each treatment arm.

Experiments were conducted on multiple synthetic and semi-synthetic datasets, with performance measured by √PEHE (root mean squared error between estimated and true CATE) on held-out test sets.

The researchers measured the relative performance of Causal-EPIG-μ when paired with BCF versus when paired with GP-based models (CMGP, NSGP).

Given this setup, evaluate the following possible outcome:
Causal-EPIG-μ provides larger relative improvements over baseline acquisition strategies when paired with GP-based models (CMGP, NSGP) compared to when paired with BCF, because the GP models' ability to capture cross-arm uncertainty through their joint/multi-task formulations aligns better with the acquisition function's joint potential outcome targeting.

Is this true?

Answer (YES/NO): YES